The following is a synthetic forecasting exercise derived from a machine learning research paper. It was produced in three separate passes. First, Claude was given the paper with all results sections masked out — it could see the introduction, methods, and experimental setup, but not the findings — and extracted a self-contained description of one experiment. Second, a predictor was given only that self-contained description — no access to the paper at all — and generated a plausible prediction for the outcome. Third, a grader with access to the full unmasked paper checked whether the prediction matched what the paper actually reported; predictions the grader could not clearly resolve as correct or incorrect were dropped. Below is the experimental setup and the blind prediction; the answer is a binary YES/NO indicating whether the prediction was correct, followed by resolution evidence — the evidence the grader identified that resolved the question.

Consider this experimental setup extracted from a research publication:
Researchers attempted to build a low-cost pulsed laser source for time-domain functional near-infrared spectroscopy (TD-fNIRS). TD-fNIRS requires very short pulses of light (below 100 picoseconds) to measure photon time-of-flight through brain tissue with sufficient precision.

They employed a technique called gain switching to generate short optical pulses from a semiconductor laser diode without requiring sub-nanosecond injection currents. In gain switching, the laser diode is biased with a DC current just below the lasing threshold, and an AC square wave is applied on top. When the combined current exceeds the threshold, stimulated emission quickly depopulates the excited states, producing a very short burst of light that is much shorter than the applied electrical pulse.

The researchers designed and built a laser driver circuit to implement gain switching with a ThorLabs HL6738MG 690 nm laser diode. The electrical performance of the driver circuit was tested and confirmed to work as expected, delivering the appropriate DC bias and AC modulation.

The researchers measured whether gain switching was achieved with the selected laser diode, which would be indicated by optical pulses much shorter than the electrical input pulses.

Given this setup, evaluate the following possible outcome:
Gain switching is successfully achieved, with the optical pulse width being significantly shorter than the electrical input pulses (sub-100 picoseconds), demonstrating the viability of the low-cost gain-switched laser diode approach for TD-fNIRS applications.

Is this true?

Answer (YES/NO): NO